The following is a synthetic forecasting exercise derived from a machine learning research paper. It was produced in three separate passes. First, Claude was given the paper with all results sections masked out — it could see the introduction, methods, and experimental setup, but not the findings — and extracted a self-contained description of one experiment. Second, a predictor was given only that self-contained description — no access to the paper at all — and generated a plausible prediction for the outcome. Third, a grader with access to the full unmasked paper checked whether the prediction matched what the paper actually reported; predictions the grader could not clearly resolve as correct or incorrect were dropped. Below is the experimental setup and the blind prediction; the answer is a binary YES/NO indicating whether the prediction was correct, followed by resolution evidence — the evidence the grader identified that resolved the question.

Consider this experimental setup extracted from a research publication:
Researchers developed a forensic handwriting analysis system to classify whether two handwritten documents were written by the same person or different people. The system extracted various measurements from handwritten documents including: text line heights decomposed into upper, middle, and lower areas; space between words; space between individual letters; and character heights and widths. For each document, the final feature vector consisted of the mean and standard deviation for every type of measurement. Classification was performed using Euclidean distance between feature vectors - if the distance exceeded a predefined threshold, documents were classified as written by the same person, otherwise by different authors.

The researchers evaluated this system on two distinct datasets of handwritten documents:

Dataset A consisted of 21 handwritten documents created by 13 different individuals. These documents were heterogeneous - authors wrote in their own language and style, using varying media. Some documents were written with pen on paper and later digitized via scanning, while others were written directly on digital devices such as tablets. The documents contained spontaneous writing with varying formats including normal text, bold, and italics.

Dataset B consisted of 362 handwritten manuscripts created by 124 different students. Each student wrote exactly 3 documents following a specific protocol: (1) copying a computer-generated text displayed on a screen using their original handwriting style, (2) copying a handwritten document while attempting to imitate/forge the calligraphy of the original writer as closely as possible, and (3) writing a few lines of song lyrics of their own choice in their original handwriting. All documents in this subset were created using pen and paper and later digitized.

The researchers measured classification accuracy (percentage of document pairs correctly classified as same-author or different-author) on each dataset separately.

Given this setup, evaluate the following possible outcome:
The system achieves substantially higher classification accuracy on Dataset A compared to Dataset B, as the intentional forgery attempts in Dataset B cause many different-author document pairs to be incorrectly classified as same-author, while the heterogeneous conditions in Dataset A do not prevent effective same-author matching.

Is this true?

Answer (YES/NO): NO